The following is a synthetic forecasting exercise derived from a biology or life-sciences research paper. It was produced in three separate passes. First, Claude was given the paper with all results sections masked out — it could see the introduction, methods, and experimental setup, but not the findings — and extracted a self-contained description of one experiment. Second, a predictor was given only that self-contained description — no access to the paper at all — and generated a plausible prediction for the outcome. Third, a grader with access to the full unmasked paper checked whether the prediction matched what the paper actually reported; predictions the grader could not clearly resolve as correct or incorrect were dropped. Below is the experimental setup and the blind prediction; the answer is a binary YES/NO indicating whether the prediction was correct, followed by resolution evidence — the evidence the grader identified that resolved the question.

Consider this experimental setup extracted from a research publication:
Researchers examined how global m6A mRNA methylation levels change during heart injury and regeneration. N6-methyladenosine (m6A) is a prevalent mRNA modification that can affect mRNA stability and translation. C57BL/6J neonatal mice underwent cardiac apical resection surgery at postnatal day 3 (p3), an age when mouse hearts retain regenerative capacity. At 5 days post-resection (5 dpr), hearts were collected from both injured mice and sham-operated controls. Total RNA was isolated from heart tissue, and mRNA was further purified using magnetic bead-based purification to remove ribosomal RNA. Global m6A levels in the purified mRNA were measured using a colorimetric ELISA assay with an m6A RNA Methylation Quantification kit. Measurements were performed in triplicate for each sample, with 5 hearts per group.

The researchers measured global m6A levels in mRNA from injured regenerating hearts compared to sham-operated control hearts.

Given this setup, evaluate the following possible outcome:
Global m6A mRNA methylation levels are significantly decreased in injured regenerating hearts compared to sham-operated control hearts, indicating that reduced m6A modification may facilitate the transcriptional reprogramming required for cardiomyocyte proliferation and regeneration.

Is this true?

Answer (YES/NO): NO